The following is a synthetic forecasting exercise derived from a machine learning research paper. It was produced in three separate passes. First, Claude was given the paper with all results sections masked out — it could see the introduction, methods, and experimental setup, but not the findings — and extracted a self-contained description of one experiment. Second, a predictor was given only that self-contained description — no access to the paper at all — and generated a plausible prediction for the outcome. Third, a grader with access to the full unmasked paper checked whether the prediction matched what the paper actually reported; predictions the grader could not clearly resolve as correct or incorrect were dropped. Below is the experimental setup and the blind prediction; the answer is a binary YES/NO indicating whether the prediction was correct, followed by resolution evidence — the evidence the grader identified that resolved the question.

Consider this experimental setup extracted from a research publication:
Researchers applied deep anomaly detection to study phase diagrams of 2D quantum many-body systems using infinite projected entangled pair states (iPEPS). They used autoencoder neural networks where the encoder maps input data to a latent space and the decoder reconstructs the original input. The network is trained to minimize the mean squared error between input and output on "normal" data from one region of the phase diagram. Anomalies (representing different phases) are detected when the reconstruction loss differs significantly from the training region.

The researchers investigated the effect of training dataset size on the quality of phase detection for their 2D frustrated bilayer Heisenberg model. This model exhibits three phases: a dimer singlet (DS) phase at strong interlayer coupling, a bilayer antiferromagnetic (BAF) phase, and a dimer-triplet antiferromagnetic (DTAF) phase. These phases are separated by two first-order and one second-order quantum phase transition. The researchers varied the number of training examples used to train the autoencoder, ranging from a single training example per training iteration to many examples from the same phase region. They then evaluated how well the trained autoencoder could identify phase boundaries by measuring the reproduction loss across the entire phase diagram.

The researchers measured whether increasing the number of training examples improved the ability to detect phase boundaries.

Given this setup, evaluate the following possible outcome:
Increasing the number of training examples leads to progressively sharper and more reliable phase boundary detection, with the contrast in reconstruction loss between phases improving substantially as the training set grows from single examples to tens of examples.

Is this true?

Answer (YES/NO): NO